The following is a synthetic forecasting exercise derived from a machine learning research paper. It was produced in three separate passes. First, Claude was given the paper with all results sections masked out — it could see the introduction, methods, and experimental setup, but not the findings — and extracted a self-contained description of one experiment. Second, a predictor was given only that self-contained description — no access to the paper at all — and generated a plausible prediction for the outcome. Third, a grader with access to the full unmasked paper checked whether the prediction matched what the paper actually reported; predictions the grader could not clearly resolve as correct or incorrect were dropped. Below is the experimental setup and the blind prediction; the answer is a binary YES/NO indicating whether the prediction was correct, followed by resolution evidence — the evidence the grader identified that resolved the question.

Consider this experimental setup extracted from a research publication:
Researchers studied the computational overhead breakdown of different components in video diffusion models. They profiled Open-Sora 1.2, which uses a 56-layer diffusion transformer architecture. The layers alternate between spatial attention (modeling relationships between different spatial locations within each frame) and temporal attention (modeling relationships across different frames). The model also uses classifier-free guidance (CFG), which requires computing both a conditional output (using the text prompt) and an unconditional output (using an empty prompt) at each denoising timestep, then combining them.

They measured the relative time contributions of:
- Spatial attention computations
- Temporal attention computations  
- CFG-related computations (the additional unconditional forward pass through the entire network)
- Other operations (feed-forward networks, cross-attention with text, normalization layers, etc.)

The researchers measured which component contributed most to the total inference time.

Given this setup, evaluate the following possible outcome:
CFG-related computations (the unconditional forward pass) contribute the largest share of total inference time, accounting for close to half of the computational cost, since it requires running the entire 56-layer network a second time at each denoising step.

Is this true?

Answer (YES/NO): YES